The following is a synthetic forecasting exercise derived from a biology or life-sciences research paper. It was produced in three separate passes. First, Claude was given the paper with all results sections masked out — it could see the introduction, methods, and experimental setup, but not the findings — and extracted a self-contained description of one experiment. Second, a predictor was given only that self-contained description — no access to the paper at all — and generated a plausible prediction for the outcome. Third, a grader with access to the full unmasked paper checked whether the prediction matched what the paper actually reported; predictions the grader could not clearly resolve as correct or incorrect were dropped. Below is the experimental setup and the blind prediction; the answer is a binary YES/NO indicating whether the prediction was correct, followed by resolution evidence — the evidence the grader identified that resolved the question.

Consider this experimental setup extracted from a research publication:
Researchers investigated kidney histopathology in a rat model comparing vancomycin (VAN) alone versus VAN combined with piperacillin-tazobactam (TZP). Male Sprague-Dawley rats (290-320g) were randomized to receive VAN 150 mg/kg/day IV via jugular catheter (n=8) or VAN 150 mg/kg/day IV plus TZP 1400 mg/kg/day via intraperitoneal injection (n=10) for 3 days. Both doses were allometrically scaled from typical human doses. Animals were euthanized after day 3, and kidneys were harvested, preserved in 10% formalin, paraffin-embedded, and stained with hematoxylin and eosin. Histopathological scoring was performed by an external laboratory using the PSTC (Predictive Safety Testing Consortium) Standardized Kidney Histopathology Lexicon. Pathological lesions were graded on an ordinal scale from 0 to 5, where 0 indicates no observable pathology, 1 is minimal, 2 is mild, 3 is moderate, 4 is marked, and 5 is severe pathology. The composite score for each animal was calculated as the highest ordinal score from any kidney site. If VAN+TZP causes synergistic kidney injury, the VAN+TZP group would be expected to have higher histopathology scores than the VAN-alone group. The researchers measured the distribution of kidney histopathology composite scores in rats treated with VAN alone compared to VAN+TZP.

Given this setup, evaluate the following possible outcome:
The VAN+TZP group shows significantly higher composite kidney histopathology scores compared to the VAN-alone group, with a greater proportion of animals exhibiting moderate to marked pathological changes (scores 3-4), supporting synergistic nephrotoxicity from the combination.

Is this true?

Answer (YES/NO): NO